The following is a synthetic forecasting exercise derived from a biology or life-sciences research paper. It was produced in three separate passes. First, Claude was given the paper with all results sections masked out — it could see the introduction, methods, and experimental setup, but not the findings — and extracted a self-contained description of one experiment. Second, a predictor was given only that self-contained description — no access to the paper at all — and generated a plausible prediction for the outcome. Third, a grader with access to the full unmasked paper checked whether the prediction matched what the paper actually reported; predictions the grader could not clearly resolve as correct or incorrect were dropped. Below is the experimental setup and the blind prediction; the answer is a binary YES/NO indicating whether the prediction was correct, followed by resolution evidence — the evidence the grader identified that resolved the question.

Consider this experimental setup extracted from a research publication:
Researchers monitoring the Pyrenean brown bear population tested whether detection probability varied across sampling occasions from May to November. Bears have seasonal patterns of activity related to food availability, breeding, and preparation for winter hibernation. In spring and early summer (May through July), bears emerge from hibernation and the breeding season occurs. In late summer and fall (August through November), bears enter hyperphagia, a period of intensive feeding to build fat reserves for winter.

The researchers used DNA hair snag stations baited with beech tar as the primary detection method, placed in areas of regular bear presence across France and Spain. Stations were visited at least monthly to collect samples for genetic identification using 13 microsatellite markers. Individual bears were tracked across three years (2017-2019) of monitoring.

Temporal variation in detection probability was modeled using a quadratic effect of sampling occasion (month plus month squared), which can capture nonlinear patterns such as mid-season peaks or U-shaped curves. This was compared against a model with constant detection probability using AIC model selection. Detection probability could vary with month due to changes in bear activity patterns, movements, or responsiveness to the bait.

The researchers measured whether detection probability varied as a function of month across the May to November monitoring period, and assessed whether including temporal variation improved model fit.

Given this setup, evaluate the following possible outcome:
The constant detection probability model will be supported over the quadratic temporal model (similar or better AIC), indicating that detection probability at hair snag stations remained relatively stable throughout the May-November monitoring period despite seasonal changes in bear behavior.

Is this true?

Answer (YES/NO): NO